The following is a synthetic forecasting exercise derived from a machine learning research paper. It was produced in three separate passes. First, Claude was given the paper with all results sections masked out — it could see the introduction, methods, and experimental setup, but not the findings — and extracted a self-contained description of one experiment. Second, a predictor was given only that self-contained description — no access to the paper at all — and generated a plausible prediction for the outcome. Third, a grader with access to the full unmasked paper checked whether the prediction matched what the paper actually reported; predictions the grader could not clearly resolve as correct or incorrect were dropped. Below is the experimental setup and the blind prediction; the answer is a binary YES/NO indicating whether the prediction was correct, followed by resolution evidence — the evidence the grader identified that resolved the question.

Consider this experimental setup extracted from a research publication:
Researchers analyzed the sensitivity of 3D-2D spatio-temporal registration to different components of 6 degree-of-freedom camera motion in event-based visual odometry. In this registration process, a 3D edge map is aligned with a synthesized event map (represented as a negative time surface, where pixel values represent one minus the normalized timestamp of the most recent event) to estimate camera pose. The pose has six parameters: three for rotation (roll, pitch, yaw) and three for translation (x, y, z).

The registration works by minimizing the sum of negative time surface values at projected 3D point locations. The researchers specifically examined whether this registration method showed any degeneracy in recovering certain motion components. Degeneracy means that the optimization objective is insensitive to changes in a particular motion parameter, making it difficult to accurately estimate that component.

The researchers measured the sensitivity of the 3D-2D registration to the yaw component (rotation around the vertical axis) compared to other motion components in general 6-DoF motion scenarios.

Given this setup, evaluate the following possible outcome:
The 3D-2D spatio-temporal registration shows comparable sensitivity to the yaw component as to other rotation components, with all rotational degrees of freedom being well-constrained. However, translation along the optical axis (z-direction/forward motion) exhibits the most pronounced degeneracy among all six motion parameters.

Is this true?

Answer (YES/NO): NO